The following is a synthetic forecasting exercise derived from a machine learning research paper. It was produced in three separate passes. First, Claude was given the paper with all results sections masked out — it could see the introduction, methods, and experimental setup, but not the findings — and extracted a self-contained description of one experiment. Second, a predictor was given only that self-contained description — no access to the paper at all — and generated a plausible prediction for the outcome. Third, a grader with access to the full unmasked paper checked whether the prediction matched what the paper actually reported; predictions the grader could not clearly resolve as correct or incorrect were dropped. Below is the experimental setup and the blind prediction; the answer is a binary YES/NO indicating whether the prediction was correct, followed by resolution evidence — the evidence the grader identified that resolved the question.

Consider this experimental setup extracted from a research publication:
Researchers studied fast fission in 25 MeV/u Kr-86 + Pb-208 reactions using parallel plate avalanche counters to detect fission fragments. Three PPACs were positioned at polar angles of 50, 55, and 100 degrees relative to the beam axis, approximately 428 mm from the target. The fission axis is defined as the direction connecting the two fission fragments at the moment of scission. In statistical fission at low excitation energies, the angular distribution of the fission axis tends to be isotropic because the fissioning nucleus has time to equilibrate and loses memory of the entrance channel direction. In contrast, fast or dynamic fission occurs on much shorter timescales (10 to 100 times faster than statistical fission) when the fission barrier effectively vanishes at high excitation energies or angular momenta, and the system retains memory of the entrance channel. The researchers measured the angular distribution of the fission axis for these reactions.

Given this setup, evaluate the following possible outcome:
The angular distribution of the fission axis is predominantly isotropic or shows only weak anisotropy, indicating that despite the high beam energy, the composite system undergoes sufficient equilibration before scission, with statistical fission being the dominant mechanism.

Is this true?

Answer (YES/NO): NO